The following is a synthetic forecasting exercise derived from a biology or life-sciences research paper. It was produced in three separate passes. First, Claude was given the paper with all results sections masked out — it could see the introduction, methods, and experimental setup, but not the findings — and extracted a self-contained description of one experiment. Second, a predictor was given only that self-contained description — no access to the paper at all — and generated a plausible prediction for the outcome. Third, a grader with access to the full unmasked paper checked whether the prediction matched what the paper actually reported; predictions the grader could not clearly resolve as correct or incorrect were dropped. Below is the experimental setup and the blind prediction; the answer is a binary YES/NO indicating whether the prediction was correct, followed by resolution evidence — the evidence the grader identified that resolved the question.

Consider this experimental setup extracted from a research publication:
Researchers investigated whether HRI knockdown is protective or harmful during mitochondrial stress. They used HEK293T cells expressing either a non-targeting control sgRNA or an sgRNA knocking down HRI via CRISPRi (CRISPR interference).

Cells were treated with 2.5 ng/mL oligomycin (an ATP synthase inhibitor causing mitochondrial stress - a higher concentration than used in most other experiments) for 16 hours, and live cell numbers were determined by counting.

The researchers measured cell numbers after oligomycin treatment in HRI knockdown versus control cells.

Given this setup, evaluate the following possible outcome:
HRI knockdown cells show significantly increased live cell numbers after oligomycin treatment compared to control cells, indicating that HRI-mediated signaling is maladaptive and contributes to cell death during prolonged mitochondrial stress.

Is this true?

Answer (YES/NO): YES